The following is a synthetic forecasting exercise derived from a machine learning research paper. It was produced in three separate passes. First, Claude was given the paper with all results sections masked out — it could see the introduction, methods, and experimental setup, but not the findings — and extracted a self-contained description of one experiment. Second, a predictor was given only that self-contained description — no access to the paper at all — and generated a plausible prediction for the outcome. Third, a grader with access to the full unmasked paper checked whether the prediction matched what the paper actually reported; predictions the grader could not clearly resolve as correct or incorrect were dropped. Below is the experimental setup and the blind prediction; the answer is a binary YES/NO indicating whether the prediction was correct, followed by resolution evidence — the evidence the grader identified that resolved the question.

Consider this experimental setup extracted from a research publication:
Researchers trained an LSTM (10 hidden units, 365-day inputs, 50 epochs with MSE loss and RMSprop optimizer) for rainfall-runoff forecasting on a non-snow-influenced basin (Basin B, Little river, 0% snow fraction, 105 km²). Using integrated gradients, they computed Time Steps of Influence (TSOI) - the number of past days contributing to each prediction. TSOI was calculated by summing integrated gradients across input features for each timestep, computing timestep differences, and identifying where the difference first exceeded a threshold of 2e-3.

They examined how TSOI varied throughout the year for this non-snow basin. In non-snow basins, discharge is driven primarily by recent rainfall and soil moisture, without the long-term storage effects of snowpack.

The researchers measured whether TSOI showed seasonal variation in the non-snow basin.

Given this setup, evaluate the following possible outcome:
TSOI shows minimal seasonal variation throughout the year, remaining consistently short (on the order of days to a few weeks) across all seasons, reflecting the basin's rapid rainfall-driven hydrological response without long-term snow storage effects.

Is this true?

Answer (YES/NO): NO